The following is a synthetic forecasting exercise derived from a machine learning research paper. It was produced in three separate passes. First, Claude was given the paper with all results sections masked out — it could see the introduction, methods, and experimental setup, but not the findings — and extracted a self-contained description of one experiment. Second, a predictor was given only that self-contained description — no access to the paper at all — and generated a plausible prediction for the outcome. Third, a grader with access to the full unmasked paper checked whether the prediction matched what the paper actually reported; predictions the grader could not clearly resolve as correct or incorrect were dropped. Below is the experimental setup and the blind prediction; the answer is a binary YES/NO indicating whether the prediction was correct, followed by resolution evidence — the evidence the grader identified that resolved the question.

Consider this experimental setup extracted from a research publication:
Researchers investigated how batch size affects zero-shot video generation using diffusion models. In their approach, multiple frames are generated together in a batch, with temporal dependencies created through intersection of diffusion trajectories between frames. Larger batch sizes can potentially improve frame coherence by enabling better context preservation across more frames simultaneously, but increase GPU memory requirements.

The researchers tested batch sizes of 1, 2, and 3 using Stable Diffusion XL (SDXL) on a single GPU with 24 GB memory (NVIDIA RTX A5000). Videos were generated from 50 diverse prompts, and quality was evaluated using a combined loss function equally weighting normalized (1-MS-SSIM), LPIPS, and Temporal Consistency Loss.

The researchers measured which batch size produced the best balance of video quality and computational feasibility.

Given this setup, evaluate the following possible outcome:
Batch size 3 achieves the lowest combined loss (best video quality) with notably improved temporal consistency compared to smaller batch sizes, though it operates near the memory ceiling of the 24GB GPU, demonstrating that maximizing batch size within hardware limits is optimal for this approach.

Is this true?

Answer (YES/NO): NO